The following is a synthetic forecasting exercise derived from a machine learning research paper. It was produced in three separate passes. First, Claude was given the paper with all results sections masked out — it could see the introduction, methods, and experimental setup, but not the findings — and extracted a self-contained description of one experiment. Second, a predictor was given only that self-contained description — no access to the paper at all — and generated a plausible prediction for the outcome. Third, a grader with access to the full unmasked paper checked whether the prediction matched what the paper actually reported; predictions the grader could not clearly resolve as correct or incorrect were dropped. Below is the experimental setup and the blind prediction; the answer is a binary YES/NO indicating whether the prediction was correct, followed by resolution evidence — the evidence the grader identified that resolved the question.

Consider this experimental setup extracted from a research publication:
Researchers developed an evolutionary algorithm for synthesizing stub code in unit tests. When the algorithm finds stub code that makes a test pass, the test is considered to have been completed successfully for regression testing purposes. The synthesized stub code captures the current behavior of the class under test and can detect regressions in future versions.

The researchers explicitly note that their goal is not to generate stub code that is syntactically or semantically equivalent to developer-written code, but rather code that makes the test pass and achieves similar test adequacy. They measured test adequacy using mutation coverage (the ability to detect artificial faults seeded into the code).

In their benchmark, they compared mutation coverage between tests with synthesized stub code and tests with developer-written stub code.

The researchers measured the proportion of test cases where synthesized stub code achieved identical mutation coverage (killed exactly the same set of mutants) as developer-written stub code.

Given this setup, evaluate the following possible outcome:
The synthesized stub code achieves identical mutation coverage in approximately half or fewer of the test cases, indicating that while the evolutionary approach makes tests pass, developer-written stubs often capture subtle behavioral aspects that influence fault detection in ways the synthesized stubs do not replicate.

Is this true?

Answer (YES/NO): NO